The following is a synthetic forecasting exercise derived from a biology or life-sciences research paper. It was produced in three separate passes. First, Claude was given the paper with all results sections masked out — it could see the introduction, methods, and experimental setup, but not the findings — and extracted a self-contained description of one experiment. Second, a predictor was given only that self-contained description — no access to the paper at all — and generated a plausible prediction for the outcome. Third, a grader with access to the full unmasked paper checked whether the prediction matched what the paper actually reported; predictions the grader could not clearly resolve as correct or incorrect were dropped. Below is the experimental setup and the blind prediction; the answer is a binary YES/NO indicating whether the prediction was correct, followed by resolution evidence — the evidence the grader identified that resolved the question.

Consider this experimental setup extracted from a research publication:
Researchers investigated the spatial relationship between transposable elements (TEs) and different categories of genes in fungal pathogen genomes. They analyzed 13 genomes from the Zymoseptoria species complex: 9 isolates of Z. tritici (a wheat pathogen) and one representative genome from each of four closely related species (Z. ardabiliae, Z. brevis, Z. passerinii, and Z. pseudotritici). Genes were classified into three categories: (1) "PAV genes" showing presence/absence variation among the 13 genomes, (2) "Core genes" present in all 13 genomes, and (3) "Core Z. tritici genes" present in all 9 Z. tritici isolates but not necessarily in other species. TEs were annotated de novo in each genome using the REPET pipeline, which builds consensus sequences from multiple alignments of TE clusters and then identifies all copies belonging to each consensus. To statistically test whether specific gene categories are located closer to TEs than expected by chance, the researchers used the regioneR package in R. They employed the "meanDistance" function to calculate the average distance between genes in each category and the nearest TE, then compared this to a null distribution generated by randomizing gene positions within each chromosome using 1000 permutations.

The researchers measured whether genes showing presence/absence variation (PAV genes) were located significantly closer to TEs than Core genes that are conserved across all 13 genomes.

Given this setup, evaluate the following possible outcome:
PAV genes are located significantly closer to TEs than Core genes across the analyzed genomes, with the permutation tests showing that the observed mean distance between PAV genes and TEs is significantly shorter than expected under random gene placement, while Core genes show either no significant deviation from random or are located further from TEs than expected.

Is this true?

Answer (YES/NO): YES